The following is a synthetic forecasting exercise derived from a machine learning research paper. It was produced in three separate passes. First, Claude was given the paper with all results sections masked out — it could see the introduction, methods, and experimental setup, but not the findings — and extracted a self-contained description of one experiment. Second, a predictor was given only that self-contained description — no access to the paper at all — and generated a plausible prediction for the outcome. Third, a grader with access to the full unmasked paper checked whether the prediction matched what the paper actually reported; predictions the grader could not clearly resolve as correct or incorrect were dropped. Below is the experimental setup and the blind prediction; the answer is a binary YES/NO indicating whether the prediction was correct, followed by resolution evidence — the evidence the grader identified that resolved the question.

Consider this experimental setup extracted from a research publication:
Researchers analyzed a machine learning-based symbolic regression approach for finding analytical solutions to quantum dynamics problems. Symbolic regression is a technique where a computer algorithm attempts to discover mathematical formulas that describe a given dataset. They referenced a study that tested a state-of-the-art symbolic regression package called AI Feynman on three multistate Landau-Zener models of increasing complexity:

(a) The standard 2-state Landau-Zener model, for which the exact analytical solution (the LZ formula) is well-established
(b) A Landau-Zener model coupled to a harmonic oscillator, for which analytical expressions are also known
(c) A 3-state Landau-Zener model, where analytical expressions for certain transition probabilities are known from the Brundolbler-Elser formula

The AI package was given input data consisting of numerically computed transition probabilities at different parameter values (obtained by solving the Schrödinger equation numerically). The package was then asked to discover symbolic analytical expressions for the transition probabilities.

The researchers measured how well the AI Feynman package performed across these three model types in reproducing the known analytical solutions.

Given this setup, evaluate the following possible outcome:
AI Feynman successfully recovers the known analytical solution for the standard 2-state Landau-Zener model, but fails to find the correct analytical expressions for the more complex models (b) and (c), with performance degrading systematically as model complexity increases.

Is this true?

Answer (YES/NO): YES